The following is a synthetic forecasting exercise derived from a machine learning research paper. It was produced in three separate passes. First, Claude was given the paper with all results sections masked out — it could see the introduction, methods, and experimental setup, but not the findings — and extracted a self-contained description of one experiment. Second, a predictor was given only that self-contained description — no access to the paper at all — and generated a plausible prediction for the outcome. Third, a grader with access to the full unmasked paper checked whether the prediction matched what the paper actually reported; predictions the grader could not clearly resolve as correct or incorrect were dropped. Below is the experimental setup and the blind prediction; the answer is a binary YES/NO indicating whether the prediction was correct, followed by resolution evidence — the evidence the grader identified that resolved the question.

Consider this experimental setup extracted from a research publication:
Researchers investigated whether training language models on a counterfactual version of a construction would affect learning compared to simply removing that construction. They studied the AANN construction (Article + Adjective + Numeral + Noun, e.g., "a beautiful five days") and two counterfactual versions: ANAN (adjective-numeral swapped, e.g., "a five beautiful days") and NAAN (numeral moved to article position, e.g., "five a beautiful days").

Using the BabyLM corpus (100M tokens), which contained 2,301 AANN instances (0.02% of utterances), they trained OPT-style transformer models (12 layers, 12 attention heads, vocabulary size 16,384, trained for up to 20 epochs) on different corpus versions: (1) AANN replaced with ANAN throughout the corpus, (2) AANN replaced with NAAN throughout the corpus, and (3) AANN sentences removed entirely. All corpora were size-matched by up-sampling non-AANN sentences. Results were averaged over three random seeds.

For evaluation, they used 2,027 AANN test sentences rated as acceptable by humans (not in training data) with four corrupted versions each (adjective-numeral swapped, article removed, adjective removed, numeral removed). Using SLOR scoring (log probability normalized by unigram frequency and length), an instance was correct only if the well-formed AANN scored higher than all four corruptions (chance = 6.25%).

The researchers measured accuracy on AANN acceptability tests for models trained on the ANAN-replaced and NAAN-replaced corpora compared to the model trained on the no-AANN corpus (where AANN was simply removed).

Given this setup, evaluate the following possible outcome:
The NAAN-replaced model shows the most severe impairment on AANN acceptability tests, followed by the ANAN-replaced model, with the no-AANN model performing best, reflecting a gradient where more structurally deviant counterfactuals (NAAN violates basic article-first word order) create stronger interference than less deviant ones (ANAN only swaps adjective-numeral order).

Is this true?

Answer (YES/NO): NO